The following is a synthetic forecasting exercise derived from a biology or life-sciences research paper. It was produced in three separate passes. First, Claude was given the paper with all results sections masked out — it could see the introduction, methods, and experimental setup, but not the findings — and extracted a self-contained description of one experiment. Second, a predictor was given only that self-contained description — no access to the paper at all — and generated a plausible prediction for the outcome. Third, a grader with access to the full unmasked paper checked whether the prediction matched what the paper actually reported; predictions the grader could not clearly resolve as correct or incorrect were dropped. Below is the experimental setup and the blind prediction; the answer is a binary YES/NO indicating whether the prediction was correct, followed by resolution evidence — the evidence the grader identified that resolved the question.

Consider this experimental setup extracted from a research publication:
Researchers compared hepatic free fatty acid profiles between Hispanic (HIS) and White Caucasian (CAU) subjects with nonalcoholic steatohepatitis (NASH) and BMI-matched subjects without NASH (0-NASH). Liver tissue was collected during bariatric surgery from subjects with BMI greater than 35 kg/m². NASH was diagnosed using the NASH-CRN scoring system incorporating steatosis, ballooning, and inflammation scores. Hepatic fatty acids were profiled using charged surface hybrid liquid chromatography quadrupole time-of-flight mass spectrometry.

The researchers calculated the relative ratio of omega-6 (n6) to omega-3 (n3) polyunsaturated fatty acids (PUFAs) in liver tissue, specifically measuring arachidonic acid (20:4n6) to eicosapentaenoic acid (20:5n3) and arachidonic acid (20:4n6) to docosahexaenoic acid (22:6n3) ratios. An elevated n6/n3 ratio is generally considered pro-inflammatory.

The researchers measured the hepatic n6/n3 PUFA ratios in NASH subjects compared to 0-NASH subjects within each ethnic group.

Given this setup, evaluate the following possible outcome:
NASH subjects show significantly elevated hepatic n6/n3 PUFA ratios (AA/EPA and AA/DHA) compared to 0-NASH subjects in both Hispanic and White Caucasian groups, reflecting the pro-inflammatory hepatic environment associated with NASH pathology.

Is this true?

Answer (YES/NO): NO